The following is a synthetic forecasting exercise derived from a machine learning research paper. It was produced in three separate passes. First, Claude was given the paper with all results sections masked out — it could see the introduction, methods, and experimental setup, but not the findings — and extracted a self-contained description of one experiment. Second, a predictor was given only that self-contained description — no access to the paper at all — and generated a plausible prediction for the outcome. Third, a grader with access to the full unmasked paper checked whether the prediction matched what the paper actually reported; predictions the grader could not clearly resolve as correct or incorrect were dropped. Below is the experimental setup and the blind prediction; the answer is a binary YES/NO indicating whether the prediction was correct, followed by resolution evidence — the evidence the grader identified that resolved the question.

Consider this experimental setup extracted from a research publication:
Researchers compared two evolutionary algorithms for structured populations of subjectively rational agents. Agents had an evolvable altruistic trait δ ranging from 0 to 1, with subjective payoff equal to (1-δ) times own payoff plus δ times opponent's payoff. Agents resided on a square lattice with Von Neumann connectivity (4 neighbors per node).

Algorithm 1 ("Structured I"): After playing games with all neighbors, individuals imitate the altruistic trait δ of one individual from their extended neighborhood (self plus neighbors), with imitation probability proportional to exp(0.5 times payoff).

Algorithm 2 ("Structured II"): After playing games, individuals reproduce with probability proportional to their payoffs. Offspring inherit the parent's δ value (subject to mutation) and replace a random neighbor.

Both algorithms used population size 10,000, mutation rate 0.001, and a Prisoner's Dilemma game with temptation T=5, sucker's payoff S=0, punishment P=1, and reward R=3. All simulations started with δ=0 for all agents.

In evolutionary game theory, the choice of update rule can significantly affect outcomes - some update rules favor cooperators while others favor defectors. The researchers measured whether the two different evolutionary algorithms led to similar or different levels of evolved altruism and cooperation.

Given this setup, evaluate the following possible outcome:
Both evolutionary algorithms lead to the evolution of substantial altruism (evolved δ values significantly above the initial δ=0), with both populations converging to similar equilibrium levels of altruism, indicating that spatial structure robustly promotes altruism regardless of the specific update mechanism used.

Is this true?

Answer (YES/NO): NO